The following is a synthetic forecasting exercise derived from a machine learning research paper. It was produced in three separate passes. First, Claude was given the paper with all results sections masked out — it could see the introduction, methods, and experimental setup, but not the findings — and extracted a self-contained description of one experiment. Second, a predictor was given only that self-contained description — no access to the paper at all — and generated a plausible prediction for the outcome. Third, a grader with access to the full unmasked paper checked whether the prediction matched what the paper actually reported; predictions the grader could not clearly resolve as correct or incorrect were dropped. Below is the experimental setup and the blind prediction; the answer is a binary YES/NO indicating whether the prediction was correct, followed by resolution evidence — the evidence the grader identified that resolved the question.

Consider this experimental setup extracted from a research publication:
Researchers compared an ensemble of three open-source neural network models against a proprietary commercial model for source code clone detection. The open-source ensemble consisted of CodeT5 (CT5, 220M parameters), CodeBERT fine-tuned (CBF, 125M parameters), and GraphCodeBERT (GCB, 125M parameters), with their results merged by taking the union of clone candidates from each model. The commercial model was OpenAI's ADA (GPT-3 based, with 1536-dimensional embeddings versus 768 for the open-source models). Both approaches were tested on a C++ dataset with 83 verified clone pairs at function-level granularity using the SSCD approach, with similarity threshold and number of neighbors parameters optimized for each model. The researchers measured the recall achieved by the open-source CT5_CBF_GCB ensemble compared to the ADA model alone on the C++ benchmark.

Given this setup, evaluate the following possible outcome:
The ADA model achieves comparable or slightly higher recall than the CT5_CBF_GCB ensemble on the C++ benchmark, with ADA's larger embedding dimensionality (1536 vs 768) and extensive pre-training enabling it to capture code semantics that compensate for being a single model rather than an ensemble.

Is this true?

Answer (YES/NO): YES